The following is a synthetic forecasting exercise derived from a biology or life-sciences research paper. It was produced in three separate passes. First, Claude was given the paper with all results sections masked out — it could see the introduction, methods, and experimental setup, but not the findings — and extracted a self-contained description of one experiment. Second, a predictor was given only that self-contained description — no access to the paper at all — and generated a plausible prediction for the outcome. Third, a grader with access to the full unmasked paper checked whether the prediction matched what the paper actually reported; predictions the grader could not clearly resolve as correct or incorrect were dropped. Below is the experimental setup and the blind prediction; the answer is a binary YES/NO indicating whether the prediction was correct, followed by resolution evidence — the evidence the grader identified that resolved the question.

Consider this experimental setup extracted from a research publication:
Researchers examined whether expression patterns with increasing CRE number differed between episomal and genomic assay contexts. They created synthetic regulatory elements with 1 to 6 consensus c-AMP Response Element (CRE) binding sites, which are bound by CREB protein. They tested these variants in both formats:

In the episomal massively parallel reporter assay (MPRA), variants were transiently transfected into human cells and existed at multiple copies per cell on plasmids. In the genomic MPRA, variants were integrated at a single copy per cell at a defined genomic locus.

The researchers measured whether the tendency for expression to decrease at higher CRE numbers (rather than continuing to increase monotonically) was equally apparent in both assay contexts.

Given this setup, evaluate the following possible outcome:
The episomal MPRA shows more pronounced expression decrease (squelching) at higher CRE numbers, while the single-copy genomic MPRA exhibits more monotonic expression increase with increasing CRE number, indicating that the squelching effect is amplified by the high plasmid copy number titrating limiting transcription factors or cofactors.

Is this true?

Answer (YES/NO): NO